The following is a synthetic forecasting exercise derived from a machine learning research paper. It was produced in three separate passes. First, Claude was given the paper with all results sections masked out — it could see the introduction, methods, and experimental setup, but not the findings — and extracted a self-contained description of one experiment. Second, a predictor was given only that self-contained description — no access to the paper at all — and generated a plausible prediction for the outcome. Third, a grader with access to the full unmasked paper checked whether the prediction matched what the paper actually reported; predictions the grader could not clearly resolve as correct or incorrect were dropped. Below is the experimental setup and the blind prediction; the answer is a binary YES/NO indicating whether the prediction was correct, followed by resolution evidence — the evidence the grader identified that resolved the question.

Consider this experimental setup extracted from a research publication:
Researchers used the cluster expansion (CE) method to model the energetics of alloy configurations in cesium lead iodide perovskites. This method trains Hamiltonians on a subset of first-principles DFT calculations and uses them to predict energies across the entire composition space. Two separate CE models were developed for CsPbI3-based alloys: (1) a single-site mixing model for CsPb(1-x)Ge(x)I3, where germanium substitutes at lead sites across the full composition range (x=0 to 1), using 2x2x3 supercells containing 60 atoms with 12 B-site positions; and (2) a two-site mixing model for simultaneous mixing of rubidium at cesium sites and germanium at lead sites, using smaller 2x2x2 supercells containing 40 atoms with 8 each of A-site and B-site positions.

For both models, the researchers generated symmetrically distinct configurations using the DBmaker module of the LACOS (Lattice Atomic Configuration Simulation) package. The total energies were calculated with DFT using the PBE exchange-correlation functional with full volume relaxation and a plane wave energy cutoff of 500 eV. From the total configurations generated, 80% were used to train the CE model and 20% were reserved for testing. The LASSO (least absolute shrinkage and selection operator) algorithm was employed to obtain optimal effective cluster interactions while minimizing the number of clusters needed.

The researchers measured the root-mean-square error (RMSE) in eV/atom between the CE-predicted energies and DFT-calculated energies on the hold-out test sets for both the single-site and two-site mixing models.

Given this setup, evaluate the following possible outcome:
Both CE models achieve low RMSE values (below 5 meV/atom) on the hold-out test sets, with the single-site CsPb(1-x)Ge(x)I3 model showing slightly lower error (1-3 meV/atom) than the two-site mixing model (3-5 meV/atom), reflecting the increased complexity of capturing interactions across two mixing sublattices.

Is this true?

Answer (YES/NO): YES